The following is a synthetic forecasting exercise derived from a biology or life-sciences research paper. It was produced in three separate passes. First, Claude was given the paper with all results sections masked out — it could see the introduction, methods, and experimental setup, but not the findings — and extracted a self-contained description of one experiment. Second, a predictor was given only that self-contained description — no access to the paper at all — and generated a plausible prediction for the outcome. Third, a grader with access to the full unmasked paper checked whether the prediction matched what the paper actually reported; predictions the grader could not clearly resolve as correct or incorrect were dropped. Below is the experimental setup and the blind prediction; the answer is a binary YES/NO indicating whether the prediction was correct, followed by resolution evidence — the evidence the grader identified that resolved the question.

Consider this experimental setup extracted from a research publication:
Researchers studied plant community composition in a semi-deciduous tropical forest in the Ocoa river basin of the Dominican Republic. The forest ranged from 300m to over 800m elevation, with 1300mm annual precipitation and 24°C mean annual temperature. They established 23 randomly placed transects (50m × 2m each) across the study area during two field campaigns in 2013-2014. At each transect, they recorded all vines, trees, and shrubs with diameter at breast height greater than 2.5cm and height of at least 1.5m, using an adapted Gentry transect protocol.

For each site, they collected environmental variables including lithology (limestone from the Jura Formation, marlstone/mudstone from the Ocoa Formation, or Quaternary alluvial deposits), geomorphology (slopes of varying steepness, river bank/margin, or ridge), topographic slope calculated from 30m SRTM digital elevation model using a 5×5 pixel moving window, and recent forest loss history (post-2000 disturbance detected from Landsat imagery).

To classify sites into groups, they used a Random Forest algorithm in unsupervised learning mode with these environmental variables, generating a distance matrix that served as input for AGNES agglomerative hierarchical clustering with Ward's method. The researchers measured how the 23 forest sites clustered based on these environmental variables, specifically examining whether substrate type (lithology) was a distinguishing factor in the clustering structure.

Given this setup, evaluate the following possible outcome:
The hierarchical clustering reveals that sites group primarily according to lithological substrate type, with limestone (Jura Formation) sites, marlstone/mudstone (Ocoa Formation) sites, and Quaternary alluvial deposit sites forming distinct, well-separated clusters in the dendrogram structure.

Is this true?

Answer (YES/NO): YES